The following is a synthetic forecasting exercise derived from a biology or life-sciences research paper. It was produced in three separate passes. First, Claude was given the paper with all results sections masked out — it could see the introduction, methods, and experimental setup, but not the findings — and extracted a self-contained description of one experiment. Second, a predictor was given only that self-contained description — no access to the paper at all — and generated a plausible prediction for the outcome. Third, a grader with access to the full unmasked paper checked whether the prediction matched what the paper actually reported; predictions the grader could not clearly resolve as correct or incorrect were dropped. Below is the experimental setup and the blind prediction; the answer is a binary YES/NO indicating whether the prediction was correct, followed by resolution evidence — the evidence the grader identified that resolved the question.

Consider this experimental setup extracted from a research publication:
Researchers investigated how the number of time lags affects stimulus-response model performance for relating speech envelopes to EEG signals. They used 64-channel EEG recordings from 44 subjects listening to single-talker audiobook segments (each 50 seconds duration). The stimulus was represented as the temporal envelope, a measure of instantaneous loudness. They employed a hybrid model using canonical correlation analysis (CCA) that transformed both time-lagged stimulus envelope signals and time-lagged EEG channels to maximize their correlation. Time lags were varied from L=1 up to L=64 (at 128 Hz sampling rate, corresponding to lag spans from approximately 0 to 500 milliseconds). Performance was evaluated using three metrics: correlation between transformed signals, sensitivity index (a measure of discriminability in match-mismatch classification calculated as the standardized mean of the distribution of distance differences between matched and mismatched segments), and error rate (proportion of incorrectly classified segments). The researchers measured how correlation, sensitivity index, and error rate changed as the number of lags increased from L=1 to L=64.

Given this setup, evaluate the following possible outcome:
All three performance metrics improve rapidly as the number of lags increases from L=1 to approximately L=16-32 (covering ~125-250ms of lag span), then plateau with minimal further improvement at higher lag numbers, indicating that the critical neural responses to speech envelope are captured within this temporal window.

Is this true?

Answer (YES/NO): NO